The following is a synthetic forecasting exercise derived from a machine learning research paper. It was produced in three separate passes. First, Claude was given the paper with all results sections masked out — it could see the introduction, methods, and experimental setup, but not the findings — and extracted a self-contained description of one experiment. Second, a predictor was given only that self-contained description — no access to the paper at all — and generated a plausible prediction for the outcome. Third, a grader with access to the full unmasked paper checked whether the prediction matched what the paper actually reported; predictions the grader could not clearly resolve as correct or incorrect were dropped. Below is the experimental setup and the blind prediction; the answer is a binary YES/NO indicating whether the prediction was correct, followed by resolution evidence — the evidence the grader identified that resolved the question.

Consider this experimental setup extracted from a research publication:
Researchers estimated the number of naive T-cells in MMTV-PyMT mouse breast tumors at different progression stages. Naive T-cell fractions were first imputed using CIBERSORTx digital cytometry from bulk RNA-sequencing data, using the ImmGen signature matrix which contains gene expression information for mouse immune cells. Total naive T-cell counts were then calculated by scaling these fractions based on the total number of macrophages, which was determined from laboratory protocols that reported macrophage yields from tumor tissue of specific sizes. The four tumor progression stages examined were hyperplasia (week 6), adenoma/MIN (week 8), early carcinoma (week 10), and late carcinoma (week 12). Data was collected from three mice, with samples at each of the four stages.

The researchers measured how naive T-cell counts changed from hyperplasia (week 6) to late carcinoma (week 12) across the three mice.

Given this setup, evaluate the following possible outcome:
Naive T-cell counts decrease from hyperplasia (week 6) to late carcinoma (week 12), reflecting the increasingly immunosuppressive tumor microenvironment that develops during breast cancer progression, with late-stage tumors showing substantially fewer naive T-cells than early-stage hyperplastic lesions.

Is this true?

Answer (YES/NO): NO